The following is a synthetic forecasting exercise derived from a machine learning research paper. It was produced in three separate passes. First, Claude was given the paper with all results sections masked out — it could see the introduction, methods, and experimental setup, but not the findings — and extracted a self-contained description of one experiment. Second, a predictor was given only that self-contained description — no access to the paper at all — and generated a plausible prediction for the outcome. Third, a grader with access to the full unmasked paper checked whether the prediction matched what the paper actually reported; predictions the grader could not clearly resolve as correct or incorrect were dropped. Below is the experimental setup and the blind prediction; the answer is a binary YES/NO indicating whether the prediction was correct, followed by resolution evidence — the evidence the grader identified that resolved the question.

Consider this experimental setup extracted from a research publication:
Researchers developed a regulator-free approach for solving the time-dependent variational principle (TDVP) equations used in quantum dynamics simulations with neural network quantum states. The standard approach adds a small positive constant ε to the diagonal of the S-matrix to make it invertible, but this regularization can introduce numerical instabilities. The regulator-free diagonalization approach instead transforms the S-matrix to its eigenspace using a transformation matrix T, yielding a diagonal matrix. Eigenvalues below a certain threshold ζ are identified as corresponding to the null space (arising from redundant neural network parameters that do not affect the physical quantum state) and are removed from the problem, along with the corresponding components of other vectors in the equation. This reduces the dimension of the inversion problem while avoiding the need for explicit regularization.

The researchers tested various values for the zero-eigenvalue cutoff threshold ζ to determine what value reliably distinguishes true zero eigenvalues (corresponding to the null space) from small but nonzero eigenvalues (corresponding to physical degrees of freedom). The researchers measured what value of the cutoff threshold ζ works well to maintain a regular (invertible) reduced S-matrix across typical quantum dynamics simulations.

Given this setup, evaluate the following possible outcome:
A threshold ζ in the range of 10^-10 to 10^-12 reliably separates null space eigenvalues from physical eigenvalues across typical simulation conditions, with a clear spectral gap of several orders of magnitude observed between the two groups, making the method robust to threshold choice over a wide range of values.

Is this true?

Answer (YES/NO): NO